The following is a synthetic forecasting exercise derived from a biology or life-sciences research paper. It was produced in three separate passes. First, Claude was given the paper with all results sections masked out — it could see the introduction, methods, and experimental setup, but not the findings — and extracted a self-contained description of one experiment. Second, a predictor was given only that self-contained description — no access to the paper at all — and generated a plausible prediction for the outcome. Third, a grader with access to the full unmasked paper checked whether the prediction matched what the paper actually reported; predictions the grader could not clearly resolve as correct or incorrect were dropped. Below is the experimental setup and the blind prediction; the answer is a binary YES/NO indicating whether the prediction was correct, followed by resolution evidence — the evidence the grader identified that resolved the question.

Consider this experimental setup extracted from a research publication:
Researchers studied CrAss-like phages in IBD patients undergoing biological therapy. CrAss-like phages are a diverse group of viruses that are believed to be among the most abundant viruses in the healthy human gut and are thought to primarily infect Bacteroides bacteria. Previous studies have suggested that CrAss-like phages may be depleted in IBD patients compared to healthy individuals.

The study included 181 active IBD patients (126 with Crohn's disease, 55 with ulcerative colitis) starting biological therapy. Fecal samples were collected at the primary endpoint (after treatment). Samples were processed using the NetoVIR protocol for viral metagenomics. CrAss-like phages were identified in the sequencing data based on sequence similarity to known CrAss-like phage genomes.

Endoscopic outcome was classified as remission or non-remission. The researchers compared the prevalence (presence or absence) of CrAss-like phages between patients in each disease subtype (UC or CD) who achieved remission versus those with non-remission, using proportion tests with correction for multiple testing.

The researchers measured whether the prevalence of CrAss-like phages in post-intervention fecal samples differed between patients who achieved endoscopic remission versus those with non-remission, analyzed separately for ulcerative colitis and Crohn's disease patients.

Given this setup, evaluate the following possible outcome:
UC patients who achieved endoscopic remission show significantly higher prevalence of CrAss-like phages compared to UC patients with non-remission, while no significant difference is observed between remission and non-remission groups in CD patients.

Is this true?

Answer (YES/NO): NO